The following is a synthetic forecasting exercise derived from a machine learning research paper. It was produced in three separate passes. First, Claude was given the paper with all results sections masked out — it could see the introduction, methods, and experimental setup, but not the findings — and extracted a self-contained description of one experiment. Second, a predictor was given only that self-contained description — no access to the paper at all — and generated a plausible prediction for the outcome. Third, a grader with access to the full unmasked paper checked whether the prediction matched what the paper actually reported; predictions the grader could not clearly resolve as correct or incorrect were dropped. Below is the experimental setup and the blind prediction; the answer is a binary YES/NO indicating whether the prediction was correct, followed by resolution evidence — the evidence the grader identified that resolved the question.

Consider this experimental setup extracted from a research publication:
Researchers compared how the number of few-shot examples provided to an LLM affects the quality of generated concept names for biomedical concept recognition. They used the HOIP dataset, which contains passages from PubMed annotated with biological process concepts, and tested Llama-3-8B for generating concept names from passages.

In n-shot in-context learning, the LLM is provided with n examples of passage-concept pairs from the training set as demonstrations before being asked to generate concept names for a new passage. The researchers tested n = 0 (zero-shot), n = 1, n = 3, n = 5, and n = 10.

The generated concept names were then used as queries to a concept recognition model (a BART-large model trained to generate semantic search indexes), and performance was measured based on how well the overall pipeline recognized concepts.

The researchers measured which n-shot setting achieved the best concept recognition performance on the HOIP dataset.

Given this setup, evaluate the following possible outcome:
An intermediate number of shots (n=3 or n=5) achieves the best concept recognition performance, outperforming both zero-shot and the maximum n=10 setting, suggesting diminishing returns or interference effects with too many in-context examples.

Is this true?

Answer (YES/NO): NO